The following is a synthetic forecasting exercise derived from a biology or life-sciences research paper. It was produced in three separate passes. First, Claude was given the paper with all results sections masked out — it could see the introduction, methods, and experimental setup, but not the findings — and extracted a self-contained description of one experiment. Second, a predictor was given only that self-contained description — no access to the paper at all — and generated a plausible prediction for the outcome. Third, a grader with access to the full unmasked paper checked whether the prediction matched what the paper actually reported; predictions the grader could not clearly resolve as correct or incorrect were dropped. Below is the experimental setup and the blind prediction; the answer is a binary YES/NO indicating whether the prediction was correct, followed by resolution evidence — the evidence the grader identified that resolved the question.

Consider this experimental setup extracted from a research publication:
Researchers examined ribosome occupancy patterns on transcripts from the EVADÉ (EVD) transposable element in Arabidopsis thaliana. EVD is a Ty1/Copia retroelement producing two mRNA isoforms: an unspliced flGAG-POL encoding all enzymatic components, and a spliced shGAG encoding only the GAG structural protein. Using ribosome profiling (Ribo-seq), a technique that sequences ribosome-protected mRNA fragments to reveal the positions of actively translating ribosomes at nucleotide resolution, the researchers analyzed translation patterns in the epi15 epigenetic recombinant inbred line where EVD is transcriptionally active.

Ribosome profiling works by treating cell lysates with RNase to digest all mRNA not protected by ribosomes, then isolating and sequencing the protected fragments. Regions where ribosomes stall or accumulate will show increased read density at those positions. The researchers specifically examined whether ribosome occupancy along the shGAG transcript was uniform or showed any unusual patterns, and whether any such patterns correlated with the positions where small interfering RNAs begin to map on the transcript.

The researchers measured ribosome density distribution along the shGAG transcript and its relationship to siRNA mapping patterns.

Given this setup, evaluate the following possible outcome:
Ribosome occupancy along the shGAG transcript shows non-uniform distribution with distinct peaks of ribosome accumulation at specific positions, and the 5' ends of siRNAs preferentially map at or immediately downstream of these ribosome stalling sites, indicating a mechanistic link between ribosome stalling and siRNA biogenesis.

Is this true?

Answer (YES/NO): YES